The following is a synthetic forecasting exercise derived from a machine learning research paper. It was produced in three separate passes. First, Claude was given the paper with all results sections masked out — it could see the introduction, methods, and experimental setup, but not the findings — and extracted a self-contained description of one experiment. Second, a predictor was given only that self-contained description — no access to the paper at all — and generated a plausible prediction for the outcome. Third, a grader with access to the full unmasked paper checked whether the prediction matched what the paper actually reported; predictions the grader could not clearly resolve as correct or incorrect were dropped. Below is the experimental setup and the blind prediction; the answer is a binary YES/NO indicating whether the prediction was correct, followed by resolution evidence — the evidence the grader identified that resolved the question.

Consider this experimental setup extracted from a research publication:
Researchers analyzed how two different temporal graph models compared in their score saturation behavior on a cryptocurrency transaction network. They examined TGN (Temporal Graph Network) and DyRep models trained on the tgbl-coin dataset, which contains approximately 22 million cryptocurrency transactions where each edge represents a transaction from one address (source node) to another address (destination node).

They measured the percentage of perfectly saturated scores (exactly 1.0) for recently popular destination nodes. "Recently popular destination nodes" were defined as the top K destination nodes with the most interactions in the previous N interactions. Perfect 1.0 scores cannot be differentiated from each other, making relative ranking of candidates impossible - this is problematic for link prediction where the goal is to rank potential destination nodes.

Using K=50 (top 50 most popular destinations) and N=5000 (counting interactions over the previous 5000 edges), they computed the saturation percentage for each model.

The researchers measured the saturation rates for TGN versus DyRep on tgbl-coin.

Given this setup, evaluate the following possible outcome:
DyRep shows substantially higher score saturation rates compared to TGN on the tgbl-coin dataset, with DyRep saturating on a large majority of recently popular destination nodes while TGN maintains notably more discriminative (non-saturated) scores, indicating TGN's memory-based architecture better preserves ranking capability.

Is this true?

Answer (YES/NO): NO